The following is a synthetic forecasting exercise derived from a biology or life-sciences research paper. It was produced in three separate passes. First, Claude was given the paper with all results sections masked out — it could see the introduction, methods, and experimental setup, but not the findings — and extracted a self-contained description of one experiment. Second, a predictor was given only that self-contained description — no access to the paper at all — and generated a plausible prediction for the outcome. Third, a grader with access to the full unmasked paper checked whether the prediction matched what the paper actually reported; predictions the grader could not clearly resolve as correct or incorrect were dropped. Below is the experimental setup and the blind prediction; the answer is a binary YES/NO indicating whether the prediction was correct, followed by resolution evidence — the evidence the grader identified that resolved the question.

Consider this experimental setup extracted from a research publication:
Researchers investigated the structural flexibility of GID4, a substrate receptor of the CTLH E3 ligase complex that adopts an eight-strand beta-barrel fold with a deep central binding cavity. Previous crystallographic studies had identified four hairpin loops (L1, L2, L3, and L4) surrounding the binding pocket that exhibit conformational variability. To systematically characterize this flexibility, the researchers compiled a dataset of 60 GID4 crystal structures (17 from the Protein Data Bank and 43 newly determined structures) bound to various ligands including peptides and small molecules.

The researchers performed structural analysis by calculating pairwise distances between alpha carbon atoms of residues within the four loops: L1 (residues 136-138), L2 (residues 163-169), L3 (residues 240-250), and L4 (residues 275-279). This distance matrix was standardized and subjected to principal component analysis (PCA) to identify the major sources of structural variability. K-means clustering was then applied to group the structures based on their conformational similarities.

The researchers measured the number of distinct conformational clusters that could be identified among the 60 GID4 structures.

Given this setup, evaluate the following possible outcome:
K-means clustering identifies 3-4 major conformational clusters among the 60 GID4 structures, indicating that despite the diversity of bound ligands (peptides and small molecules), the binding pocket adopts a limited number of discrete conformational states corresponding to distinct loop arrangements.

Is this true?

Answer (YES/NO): YES